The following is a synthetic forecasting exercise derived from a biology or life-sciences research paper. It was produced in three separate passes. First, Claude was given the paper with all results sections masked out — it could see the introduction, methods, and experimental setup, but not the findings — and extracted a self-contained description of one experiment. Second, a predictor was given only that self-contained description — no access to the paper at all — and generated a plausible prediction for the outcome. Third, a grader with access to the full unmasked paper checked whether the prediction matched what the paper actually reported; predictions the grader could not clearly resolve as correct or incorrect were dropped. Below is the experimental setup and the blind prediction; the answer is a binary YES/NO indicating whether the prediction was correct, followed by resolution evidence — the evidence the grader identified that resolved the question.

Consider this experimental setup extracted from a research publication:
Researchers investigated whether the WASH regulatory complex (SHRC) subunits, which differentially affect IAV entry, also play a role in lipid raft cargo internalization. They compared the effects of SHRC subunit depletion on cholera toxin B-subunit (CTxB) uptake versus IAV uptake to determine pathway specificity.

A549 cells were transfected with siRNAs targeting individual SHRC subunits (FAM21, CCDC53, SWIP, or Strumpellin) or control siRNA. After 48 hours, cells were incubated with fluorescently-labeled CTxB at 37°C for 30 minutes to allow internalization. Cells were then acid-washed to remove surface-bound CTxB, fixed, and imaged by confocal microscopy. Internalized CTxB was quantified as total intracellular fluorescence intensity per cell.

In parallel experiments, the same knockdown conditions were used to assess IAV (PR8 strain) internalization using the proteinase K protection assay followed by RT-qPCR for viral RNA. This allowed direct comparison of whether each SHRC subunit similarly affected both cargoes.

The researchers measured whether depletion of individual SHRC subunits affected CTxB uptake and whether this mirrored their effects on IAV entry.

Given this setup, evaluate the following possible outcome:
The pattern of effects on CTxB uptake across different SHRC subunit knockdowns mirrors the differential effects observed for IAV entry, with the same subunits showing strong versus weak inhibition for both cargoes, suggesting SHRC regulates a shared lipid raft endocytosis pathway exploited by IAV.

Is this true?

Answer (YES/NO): NO